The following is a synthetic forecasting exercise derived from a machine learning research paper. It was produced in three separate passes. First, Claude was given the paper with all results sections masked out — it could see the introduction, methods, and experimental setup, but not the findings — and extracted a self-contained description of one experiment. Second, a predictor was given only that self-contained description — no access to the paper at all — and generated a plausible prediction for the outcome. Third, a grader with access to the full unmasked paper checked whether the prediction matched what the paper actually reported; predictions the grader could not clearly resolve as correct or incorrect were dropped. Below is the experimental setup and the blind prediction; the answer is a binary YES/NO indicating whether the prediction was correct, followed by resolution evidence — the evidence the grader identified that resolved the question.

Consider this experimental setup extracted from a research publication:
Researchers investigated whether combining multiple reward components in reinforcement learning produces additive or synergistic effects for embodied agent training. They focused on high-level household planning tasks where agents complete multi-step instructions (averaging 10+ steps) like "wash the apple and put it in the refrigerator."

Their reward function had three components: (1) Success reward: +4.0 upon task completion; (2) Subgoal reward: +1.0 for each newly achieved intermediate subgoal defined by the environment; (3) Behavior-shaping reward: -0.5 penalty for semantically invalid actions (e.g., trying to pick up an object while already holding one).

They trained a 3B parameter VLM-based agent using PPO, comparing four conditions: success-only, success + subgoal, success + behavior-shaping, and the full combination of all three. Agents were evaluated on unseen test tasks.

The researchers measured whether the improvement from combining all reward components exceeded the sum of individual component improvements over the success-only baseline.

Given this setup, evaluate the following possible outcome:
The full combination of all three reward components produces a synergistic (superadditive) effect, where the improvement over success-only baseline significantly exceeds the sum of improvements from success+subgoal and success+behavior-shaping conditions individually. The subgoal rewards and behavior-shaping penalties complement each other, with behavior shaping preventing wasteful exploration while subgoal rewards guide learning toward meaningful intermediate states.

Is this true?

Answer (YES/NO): YES